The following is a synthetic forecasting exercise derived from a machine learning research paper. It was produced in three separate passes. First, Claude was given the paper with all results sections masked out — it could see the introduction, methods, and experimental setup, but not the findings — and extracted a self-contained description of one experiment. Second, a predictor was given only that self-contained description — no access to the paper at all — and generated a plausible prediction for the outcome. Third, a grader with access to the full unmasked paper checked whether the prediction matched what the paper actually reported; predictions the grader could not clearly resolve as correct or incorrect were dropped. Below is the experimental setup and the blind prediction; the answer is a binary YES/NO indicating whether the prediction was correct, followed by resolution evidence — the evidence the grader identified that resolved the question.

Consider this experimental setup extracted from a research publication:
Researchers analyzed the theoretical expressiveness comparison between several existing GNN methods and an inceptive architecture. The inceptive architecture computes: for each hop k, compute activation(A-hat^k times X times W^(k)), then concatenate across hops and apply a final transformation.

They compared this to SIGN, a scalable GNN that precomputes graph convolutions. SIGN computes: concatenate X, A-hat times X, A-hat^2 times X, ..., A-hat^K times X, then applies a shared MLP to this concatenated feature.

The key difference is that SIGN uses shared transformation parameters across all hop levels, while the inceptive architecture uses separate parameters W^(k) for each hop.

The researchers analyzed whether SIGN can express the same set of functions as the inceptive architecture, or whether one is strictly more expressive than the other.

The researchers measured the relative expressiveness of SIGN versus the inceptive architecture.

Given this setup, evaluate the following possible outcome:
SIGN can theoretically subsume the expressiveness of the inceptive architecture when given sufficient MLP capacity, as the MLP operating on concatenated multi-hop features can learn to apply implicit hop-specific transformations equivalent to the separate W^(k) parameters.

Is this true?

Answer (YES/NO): NO